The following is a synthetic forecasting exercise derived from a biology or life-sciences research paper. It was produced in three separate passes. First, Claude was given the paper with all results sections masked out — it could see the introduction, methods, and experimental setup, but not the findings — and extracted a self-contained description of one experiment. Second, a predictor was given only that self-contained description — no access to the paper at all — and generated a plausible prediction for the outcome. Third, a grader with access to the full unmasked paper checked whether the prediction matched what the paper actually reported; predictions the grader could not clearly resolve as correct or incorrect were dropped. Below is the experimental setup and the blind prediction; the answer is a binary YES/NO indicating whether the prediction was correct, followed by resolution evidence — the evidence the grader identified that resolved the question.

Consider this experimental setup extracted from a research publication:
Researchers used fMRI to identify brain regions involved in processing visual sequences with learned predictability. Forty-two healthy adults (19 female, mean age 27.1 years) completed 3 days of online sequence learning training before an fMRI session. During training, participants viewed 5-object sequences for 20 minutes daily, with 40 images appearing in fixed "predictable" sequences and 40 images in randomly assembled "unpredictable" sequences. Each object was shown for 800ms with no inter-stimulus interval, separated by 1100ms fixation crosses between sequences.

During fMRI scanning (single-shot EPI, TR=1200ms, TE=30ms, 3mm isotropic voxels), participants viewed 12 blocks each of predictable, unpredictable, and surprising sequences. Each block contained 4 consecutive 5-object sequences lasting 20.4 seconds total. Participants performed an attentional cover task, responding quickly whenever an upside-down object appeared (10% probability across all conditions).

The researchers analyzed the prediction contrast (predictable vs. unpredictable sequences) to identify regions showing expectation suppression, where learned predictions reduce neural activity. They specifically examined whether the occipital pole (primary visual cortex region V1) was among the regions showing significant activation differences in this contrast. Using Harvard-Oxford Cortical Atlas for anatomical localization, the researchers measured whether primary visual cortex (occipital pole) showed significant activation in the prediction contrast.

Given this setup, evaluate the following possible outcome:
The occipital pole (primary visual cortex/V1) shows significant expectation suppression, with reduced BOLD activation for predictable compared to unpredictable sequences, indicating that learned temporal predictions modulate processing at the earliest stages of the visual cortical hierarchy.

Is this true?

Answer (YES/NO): NO